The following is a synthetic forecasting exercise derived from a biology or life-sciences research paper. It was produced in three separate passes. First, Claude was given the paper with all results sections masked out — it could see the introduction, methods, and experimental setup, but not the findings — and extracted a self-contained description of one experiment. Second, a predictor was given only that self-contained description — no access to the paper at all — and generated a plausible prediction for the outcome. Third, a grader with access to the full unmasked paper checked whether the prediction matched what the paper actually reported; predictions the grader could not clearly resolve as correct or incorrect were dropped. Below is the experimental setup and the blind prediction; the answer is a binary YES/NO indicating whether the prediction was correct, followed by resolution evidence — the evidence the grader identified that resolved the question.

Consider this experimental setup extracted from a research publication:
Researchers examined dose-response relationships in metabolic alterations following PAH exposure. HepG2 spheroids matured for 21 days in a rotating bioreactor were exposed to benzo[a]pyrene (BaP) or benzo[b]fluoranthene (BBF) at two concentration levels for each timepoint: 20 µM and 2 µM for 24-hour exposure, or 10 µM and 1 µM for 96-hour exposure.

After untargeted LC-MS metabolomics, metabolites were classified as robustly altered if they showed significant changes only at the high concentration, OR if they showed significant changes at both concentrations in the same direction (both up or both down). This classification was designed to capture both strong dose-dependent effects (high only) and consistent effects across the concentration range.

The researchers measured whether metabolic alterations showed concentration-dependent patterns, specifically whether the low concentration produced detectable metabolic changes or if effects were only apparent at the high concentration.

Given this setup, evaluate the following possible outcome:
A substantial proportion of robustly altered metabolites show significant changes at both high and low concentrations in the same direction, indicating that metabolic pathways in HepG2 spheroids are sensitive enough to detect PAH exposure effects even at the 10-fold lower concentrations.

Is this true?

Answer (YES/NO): YES